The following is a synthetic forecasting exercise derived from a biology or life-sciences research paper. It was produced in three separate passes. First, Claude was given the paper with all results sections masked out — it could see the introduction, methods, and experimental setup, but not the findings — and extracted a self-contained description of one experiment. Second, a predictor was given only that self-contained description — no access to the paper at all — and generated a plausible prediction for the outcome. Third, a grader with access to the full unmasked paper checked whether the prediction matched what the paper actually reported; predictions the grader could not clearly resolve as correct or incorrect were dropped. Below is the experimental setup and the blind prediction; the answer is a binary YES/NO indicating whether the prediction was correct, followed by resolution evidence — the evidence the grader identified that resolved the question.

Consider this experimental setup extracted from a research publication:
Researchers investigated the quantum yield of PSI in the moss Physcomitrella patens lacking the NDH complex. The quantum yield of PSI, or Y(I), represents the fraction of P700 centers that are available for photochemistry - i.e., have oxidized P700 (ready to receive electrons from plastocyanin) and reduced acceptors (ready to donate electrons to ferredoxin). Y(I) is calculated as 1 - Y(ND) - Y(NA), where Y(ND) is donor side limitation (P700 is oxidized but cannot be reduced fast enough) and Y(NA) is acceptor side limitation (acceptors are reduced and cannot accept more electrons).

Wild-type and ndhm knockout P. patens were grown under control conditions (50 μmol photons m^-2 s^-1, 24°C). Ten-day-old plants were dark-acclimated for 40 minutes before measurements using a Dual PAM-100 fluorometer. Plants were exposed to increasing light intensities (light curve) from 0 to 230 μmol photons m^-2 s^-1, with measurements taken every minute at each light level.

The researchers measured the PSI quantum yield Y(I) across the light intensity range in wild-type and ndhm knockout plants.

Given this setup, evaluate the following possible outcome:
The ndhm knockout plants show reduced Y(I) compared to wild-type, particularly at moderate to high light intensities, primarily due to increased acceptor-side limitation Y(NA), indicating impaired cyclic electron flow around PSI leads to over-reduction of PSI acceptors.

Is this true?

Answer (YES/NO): YES